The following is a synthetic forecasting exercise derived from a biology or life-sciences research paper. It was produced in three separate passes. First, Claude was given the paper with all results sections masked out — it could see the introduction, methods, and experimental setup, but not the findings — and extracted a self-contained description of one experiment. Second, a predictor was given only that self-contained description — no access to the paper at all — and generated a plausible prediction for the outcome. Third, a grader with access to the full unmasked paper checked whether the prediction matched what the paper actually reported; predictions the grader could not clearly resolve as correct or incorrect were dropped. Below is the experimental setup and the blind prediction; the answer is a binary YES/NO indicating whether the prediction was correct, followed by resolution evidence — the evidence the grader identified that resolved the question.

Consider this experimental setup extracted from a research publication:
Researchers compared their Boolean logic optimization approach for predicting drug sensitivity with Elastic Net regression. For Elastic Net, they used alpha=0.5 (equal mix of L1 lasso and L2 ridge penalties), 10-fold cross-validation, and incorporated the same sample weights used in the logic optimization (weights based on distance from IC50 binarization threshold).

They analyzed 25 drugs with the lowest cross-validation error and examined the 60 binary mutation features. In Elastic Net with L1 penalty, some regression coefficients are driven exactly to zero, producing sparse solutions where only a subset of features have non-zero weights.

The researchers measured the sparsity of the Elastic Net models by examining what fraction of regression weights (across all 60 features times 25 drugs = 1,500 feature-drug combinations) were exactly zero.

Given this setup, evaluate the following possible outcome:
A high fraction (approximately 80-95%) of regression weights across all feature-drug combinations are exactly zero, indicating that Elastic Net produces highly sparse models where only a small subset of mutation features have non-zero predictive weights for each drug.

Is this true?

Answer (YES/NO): NO